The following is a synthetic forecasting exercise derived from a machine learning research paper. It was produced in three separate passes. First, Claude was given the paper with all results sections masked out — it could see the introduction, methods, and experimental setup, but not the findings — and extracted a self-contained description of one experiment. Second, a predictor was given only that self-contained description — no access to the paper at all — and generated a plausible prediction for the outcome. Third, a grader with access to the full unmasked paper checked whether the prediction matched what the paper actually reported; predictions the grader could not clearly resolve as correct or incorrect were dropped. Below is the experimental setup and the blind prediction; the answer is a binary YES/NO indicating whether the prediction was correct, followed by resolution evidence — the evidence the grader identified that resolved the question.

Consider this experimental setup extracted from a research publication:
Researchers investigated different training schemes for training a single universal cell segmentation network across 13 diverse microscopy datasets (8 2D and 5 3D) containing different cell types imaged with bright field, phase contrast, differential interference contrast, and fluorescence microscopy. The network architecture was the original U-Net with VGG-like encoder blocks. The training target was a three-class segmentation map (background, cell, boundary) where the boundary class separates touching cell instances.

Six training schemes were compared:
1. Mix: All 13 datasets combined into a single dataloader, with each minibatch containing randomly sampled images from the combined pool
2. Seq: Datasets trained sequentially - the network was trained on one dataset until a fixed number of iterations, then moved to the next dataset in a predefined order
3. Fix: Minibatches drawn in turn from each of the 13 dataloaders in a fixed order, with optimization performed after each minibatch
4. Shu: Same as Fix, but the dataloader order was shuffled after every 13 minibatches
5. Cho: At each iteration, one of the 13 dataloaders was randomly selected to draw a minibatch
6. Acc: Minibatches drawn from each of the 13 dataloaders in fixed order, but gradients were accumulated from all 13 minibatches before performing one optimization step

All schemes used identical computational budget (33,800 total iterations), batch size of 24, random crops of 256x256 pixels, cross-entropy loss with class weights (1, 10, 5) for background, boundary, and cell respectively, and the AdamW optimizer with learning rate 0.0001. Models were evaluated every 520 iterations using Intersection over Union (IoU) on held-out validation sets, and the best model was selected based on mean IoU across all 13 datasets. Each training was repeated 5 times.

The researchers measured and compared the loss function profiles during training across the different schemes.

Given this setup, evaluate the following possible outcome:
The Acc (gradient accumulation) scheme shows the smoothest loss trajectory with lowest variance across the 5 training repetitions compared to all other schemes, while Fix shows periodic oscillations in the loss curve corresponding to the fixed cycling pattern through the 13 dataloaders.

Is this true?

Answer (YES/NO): NO